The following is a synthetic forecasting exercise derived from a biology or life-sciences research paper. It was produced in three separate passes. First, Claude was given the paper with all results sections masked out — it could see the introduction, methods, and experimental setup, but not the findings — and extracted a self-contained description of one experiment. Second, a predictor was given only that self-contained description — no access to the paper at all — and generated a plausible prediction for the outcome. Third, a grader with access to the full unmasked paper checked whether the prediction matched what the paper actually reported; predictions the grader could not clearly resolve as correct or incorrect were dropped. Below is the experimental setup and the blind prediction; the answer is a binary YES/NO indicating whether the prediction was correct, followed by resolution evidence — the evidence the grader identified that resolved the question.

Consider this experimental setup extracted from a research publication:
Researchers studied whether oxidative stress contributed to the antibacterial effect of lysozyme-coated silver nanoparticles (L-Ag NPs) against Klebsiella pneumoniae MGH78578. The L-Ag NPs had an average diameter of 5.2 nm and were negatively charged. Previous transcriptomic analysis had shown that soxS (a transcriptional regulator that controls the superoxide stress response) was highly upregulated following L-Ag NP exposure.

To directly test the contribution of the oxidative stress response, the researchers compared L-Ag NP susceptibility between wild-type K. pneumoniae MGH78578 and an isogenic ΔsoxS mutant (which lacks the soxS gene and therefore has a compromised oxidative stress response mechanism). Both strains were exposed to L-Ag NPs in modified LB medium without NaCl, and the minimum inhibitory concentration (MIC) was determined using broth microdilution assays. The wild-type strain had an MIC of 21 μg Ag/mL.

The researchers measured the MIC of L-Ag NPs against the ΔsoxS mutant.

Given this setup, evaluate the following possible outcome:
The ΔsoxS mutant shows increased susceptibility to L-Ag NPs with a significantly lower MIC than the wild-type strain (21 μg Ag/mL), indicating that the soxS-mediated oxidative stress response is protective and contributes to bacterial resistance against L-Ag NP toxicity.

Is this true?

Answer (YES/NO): YES